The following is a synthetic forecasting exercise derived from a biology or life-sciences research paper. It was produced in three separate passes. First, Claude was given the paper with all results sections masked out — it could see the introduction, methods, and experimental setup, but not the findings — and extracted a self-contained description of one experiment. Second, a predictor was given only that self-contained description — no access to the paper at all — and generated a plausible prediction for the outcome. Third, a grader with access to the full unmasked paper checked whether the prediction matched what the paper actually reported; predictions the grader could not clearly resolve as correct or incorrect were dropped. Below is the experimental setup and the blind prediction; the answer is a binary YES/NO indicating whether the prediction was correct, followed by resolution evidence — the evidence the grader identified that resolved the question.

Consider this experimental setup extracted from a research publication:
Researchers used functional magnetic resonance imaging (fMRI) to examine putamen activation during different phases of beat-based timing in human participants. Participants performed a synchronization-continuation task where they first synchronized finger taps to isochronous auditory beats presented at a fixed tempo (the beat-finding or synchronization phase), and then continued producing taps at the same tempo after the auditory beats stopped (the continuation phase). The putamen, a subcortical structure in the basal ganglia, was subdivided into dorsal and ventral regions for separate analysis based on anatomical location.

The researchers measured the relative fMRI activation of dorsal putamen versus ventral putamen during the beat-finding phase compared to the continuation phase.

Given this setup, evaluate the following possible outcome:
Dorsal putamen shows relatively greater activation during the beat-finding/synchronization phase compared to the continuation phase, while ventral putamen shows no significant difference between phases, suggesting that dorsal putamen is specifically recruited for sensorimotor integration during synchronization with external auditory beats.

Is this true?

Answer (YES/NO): NO